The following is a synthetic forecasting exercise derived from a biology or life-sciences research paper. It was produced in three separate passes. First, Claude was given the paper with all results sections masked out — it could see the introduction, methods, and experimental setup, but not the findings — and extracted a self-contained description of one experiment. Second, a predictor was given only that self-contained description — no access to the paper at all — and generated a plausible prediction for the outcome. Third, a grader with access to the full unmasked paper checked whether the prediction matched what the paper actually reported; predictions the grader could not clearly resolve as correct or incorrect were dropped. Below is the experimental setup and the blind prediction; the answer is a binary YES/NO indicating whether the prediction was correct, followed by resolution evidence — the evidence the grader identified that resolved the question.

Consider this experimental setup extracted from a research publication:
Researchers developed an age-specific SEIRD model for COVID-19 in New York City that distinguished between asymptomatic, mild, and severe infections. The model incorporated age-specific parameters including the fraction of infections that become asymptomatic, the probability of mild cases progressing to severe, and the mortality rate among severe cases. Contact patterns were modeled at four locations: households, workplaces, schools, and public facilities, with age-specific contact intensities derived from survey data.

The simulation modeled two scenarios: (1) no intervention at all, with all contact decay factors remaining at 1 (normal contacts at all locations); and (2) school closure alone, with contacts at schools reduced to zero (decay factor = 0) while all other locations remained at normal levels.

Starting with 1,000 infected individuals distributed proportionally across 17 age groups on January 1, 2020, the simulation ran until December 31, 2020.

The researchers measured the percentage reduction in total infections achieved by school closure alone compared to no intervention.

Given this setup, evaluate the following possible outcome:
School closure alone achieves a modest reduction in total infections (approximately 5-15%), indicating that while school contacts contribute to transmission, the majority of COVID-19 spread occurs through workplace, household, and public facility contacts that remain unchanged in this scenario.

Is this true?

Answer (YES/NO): NO